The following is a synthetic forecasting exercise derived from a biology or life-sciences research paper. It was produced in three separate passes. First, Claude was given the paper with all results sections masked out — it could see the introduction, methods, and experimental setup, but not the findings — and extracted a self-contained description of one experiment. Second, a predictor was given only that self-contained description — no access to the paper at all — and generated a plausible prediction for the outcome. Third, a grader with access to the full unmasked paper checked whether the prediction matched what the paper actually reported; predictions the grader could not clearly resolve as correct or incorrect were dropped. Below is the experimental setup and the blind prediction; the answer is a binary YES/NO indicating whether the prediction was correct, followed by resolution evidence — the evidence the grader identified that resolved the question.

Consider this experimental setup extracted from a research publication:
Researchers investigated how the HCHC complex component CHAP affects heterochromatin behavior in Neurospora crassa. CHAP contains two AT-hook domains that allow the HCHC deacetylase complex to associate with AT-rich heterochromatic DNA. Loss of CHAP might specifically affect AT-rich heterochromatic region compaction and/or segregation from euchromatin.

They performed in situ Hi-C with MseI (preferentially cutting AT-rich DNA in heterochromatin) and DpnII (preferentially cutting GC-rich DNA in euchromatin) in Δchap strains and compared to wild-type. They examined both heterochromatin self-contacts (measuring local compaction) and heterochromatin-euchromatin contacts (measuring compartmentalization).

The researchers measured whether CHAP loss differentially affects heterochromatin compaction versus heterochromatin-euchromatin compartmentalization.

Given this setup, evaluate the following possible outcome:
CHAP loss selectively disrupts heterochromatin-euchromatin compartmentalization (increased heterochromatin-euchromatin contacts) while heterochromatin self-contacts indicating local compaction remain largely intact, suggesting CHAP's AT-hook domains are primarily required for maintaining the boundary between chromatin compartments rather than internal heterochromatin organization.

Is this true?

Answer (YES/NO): NO